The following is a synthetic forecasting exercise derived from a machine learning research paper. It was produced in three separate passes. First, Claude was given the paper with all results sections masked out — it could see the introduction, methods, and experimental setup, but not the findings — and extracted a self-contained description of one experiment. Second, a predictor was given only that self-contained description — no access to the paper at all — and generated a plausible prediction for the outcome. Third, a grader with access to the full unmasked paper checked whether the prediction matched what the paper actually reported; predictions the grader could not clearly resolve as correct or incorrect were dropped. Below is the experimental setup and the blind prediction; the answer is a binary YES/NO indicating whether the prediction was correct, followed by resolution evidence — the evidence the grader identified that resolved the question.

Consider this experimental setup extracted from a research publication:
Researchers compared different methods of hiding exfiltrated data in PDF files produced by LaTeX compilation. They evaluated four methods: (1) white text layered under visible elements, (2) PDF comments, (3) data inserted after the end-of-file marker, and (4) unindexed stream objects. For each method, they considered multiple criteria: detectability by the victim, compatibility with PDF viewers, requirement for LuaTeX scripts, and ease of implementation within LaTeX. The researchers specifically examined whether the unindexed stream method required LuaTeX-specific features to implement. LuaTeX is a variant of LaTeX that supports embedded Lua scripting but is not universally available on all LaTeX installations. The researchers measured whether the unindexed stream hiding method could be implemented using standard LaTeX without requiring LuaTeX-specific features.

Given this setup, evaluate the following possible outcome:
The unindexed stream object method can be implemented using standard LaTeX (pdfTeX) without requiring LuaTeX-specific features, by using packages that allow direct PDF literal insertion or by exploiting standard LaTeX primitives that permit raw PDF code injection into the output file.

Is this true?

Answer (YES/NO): YES